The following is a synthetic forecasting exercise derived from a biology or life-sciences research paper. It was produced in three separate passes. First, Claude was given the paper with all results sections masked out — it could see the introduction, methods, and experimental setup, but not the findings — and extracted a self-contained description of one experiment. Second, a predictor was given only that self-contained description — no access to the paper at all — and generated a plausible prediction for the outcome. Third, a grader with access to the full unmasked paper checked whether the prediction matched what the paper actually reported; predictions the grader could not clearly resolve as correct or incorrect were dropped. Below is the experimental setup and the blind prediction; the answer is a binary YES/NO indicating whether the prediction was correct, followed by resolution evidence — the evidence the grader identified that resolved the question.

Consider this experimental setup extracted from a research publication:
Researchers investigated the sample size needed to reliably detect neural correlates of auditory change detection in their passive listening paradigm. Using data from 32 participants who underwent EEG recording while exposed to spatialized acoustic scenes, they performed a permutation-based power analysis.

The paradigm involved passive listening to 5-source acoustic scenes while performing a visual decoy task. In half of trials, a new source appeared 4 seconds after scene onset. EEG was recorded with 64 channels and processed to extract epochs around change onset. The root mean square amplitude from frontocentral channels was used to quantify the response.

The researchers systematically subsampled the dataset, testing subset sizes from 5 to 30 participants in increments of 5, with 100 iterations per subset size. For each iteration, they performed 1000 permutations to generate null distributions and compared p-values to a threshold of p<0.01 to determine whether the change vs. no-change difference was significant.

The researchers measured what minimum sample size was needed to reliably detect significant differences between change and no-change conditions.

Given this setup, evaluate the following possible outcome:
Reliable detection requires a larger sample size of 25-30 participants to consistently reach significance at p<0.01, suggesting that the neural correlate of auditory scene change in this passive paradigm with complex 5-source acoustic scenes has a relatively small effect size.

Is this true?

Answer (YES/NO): NO